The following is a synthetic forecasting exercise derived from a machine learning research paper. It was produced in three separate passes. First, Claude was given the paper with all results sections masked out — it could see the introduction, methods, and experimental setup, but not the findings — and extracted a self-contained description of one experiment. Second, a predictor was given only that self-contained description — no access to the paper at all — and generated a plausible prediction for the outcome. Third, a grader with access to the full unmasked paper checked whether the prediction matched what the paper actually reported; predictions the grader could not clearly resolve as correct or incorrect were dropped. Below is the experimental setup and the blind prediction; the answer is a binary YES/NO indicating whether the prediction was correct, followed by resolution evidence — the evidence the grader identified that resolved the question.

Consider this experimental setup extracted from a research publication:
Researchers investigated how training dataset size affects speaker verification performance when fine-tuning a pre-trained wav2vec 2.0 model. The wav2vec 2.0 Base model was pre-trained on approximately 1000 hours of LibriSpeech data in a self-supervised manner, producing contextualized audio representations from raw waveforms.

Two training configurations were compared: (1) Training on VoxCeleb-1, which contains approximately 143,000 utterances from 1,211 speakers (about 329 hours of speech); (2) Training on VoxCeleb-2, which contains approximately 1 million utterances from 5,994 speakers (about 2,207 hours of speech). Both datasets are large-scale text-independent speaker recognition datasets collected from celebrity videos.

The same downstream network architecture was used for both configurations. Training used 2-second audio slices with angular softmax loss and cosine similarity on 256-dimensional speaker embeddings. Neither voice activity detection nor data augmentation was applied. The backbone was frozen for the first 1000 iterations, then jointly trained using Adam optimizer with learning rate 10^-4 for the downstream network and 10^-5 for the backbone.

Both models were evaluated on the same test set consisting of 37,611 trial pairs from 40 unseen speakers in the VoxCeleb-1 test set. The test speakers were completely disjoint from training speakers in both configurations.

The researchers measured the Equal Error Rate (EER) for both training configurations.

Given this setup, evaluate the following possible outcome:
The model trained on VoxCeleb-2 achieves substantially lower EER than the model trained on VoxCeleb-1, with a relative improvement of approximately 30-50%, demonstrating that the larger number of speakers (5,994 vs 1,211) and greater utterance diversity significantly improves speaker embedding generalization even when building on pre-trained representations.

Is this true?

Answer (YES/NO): YES